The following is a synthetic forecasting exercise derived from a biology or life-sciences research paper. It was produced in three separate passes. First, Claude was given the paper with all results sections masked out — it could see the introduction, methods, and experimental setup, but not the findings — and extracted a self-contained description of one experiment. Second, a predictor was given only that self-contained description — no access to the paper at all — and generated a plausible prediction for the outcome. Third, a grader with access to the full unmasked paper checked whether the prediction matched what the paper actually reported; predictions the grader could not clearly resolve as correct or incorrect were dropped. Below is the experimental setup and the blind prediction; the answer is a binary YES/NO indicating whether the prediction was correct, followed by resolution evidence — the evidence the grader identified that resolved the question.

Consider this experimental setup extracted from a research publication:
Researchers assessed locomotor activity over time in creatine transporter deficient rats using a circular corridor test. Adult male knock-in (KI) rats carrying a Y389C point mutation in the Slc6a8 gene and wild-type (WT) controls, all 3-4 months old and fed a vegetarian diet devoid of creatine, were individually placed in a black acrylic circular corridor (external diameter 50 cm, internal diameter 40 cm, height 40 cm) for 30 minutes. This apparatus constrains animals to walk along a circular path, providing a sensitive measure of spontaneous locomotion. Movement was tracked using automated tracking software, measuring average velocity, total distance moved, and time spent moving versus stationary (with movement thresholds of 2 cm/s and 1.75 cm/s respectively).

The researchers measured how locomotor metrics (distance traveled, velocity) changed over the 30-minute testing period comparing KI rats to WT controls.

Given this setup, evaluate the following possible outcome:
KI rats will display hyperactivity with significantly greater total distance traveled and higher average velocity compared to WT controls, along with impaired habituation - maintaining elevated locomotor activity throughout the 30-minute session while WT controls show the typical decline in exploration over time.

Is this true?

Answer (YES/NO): NO